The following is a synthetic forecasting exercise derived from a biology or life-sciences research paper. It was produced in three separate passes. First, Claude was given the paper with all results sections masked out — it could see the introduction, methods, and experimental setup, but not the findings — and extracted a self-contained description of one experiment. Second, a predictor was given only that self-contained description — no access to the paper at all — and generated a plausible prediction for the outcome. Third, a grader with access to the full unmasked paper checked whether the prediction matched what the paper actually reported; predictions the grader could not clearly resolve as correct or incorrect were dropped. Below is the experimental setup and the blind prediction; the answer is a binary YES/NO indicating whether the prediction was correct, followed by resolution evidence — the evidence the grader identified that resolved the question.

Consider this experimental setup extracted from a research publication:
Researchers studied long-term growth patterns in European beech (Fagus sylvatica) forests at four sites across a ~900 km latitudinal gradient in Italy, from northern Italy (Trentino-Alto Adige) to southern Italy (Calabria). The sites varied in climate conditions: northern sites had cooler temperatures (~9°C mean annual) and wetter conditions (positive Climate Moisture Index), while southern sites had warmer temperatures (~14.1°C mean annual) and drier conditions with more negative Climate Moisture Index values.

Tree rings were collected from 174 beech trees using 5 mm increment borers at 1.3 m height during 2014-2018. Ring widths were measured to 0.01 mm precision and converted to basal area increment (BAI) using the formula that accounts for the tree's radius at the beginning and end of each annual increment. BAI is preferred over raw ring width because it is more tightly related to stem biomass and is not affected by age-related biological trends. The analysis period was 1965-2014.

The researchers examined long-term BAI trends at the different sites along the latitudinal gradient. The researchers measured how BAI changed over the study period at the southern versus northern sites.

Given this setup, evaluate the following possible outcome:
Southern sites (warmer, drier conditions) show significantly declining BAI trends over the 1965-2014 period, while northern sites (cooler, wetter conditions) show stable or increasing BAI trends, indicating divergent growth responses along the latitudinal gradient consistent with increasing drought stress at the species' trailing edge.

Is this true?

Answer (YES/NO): NO